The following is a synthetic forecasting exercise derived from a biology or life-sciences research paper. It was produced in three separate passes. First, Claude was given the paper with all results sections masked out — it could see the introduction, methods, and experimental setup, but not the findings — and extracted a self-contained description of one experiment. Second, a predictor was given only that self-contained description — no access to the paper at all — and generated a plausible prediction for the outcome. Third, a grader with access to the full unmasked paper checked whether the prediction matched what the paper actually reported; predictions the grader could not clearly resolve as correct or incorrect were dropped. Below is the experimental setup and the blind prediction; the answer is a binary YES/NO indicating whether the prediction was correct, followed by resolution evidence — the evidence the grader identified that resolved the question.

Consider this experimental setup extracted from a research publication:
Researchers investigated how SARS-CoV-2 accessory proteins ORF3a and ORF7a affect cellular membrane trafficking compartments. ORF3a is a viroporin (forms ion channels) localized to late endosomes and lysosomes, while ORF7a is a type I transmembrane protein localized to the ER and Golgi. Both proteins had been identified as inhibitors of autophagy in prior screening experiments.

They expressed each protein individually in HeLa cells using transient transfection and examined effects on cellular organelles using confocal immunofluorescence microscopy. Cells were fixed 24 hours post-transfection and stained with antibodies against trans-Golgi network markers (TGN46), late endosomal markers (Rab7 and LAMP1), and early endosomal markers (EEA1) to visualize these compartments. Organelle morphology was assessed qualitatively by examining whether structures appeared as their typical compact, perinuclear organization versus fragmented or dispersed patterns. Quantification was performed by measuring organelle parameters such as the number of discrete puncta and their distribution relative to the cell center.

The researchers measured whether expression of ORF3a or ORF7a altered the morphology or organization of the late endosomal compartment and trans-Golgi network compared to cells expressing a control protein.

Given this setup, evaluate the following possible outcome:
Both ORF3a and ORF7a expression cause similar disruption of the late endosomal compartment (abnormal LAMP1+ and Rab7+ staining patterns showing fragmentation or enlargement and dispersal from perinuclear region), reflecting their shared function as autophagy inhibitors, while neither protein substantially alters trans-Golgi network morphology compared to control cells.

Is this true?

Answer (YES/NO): NO